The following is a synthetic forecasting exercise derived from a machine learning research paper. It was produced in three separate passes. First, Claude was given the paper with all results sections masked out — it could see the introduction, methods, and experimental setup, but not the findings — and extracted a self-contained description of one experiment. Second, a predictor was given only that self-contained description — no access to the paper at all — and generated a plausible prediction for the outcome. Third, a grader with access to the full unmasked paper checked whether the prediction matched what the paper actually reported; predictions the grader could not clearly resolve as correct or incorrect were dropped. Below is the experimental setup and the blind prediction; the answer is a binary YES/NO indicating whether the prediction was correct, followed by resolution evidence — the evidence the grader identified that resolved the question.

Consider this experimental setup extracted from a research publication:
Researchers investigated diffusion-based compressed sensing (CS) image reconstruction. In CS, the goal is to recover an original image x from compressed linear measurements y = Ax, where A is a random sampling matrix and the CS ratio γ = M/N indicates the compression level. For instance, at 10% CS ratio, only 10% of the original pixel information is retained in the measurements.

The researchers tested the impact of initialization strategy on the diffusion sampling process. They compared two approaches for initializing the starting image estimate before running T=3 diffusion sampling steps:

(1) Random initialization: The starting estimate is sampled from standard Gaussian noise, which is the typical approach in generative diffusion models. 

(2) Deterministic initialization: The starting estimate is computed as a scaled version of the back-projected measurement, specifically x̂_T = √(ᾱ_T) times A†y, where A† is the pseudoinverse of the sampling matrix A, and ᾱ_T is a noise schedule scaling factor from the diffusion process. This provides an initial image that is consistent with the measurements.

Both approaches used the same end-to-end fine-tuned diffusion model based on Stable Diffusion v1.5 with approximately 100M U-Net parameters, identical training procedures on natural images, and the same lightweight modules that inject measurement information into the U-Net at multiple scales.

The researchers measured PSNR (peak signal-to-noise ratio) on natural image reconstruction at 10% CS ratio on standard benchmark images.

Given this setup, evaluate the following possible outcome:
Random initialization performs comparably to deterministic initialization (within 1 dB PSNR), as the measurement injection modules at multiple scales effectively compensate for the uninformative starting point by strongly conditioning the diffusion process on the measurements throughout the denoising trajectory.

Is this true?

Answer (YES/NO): NO